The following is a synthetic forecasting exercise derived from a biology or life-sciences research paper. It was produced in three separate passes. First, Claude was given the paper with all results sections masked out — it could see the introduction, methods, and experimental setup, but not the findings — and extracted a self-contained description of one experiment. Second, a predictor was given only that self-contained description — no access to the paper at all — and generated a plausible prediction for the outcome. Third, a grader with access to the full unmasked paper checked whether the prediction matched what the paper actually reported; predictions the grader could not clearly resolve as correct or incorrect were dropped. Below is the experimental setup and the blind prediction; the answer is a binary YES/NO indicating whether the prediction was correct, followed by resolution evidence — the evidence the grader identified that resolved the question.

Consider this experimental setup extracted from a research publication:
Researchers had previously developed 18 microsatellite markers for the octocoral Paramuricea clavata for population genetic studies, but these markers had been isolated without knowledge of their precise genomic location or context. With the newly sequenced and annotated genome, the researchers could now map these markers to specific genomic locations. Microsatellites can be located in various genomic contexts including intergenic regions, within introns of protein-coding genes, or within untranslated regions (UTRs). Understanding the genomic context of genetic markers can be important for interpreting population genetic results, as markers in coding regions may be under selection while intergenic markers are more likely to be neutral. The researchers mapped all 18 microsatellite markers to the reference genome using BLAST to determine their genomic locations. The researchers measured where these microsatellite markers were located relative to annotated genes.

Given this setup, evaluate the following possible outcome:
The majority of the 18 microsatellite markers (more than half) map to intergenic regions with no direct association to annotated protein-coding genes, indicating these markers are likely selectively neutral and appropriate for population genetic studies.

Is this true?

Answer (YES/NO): NO